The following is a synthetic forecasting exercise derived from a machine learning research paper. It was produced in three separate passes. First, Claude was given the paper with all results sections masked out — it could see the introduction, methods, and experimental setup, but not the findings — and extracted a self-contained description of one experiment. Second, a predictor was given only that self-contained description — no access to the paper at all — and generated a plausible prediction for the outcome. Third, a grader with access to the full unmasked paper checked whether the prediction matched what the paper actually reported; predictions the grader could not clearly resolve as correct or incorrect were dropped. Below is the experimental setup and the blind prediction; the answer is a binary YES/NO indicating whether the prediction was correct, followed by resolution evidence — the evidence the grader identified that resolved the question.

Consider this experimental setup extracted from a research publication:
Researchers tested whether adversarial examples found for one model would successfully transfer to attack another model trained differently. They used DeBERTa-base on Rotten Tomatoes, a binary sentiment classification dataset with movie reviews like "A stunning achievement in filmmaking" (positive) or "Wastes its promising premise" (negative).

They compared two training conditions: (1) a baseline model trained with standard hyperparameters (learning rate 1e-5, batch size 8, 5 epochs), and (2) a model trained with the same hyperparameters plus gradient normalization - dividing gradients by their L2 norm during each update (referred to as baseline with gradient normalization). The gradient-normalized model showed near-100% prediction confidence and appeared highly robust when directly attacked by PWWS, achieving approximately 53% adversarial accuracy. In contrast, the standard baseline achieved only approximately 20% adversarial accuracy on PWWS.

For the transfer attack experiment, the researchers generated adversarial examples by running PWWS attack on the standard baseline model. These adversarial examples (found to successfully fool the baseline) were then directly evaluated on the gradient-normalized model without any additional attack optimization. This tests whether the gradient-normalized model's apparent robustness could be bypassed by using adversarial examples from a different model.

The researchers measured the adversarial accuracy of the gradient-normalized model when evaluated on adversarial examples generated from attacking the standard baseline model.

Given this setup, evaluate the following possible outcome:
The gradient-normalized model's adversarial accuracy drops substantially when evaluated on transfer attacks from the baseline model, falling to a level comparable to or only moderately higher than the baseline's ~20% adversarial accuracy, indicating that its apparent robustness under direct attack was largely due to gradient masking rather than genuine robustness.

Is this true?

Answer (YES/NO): NO